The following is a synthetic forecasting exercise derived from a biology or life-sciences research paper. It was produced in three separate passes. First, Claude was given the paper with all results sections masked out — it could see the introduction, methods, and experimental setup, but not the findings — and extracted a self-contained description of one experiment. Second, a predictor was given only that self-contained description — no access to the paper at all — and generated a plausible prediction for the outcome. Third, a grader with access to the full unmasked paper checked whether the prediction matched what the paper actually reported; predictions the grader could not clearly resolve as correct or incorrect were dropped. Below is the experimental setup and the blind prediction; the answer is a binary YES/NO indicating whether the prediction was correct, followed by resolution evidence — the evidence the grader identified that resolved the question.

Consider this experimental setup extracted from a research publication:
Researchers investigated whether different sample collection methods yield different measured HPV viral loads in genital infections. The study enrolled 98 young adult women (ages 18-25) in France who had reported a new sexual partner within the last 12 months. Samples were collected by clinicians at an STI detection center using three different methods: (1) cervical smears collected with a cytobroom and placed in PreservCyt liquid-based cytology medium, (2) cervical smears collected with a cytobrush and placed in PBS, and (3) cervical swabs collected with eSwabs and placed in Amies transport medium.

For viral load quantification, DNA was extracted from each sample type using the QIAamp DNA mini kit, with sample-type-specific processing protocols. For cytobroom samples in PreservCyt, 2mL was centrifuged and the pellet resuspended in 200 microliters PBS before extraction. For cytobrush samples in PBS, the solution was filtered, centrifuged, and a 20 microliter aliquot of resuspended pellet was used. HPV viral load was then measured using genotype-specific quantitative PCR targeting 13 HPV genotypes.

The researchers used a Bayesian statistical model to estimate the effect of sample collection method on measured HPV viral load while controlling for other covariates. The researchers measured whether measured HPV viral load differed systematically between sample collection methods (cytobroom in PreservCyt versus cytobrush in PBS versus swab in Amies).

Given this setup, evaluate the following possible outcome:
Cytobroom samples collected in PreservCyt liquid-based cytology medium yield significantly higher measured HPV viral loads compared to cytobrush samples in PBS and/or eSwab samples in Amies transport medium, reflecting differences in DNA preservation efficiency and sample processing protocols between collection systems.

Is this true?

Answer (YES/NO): NO